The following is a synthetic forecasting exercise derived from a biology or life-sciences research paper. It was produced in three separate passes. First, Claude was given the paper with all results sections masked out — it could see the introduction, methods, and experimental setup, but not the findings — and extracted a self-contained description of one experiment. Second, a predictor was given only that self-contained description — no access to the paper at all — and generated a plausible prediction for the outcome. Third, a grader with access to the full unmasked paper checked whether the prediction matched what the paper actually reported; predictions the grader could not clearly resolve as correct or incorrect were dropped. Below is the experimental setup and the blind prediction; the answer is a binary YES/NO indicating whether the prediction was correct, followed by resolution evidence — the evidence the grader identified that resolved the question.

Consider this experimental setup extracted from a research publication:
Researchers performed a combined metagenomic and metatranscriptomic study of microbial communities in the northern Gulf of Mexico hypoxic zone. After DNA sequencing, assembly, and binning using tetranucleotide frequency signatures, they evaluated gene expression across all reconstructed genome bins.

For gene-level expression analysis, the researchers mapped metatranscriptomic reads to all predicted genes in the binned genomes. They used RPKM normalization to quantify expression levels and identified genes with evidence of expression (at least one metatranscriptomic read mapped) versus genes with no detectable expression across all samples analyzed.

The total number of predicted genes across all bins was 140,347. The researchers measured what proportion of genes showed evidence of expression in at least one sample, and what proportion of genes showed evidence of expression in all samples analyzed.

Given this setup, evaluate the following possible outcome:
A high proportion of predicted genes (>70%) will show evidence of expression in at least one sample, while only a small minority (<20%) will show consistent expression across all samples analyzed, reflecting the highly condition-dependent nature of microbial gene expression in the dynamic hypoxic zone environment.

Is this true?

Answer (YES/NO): YES